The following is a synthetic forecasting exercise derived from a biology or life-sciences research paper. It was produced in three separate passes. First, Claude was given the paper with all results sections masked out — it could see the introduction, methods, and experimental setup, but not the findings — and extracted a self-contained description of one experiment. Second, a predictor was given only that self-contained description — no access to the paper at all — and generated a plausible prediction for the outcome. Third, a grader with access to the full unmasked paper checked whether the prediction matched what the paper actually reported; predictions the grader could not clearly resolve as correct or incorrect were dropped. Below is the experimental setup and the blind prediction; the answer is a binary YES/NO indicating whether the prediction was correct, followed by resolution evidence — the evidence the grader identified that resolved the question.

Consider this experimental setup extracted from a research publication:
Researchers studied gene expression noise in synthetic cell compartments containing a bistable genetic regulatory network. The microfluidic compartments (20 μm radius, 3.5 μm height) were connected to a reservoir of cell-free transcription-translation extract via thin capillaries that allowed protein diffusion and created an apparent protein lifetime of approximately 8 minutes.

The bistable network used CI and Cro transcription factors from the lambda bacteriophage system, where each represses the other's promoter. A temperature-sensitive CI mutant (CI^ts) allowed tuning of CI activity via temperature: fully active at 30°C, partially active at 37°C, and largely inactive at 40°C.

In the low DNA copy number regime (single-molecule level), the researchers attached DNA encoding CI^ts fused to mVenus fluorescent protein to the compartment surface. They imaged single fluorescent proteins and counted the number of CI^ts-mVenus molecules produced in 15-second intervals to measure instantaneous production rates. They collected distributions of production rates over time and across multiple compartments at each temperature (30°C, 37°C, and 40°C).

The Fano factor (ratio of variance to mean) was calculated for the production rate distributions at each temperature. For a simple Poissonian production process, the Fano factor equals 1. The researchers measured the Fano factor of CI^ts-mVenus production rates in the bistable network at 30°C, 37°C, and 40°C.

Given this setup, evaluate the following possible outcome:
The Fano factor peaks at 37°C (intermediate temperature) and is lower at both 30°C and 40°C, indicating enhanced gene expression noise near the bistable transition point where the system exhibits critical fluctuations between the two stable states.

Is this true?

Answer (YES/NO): YES